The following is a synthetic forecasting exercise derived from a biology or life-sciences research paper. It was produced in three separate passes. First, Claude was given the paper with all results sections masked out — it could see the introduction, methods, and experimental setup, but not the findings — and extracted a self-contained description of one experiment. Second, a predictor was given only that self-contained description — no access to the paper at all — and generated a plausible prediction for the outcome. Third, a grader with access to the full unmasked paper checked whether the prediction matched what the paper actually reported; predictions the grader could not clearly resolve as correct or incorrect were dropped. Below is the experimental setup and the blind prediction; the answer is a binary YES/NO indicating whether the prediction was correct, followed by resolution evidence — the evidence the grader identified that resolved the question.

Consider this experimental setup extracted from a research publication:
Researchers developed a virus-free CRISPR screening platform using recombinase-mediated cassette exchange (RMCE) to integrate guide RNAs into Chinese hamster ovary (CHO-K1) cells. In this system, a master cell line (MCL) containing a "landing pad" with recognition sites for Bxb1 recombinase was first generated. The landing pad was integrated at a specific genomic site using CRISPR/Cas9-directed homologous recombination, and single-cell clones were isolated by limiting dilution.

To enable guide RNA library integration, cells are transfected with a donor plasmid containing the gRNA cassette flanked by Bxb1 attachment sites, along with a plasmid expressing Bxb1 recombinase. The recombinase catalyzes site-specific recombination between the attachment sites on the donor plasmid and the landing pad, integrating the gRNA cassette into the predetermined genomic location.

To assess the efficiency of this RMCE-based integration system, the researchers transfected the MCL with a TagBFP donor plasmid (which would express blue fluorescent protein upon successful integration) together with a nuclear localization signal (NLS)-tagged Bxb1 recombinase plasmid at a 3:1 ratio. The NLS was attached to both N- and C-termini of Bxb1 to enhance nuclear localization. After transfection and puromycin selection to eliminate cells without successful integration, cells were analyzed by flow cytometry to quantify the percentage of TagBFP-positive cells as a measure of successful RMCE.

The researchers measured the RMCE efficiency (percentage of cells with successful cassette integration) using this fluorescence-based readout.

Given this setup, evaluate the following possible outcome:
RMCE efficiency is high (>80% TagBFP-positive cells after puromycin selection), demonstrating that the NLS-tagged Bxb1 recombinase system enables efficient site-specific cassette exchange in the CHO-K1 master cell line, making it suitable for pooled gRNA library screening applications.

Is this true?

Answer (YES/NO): YES